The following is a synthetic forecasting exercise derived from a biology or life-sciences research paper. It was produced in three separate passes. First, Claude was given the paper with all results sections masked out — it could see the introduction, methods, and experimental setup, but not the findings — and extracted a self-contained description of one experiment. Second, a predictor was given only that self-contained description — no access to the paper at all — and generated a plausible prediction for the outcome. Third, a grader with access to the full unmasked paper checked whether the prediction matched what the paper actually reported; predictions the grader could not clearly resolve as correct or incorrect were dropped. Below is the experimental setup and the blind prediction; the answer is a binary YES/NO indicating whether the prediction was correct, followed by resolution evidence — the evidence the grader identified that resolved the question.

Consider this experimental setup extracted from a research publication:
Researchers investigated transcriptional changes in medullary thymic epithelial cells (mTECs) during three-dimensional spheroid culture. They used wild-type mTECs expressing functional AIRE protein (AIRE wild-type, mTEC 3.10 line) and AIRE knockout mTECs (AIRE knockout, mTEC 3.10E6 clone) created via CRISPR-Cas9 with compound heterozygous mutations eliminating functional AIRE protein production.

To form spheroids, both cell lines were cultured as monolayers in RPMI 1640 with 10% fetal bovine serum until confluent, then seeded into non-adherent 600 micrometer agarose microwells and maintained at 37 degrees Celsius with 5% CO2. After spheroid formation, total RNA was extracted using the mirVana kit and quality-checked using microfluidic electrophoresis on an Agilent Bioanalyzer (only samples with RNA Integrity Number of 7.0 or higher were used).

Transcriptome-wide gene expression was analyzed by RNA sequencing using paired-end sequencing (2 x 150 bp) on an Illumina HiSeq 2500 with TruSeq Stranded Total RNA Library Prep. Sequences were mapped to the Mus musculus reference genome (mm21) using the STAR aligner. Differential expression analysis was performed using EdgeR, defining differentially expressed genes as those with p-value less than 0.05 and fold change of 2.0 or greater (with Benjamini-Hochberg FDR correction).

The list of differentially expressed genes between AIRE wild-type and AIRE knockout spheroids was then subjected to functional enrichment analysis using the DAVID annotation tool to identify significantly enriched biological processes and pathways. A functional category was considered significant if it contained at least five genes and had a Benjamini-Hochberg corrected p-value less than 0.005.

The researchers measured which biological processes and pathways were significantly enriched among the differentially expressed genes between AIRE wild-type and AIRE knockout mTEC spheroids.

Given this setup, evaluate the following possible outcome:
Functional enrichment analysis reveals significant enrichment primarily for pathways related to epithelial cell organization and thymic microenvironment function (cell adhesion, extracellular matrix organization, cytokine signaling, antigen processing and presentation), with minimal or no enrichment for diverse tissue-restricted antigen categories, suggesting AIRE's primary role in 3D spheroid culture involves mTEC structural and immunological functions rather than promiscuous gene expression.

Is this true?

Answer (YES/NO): NO